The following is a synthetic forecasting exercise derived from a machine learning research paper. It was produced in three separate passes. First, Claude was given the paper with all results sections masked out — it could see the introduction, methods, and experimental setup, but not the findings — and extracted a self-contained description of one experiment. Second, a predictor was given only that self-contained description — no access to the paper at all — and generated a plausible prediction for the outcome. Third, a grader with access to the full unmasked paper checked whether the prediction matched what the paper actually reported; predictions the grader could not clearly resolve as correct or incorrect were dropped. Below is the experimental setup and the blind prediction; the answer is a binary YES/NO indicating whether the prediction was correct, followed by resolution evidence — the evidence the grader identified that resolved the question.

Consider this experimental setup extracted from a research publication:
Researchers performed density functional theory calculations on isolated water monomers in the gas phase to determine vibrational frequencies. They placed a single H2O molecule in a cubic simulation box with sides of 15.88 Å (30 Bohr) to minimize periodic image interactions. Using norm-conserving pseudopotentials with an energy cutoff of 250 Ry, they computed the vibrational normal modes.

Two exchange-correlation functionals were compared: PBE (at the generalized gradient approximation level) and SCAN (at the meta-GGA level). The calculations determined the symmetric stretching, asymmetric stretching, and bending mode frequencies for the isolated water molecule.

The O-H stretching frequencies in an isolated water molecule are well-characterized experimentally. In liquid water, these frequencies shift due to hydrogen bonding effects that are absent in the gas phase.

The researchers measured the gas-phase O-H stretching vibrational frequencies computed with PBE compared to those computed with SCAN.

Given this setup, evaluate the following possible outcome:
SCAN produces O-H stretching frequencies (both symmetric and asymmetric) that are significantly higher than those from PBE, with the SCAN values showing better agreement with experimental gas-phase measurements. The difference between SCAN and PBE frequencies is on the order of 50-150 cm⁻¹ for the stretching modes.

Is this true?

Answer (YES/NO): YES